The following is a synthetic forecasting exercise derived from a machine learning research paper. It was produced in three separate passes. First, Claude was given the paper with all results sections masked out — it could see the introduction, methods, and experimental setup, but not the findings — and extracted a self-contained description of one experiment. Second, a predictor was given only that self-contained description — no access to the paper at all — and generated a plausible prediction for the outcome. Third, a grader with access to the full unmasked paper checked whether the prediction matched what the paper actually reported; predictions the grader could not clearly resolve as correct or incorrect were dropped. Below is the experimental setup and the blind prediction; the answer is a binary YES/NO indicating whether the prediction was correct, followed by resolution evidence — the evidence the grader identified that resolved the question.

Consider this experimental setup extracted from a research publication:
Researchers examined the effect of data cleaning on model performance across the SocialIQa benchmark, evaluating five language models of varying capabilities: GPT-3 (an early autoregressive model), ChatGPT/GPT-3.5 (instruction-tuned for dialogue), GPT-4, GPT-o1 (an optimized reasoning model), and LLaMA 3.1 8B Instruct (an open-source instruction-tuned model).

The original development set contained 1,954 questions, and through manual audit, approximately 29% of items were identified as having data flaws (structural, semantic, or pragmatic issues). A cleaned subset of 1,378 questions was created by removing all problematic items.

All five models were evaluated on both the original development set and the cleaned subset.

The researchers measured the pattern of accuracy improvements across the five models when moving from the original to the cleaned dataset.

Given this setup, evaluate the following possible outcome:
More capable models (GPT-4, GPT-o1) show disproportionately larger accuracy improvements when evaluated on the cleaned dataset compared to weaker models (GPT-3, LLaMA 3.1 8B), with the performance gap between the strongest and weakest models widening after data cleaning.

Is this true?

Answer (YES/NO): NO